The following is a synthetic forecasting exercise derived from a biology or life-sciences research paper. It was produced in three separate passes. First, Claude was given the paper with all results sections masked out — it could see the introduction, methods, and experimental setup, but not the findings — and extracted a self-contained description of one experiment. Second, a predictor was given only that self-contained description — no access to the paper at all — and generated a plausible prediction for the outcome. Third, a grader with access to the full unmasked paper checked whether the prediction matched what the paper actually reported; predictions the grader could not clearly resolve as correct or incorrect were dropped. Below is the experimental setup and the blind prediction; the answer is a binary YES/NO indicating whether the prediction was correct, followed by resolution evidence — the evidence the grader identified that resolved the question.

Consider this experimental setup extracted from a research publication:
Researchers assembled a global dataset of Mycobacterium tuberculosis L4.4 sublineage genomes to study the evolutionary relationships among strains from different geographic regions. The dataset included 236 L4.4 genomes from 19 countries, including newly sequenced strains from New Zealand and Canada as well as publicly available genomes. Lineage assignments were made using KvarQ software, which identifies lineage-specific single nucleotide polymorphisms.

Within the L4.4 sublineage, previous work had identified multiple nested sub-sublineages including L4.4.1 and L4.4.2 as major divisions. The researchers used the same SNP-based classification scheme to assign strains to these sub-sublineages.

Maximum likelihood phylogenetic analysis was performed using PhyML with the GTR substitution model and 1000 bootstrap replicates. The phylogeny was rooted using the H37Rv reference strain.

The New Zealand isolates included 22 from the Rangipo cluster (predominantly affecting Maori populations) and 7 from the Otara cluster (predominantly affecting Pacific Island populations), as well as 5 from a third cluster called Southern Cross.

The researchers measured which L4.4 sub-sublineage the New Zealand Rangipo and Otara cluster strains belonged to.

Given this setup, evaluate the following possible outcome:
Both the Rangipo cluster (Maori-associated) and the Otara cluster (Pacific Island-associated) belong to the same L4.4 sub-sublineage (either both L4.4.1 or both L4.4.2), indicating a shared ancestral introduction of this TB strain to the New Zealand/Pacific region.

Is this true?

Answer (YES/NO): NO